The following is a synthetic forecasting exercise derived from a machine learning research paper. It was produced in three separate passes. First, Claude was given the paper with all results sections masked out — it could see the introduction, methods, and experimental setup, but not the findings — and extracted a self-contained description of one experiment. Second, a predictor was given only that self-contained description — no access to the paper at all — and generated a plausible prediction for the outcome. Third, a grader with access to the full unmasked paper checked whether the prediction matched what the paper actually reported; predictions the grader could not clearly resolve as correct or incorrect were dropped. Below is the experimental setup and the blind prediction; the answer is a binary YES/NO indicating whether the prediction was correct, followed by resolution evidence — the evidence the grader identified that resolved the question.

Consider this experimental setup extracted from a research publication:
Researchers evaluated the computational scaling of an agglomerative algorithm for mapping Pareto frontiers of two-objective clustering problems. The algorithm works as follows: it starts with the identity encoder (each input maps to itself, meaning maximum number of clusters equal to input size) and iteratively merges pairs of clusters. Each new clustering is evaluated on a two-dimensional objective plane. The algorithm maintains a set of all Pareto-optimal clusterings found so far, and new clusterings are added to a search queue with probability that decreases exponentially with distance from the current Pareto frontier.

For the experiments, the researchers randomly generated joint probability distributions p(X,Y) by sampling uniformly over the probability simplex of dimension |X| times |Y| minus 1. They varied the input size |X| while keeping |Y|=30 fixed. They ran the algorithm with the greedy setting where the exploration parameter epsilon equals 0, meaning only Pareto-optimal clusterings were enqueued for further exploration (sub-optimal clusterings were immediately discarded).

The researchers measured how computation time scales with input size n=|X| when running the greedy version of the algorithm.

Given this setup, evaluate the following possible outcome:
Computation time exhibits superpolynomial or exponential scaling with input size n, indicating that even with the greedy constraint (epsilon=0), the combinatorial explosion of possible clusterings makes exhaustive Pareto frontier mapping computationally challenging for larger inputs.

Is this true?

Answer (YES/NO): NO